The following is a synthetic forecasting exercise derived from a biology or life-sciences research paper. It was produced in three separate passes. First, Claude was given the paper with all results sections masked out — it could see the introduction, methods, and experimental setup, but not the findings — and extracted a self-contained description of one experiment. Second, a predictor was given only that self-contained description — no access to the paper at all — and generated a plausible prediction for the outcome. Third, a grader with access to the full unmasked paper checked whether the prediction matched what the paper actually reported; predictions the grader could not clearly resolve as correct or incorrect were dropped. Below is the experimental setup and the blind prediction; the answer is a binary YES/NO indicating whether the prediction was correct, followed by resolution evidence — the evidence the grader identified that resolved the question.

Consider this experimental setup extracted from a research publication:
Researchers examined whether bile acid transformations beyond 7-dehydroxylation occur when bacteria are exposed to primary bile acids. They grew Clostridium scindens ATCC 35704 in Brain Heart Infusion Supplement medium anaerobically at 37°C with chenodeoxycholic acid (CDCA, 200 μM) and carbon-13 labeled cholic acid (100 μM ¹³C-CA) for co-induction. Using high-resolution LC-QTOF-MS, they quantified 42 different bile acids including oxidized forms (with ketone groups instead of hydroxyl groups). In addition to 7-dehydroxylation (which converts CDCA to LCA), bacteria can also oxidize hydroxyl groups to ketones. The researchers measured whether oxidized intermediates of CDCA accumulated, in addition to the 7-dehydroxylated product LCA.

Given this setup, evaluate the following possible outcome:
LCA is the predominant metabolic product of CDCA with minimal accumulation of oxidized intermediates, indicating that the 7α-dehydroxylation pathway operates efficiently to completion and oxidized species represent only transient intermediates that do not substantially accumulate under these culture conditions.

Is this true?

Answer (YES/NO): NO